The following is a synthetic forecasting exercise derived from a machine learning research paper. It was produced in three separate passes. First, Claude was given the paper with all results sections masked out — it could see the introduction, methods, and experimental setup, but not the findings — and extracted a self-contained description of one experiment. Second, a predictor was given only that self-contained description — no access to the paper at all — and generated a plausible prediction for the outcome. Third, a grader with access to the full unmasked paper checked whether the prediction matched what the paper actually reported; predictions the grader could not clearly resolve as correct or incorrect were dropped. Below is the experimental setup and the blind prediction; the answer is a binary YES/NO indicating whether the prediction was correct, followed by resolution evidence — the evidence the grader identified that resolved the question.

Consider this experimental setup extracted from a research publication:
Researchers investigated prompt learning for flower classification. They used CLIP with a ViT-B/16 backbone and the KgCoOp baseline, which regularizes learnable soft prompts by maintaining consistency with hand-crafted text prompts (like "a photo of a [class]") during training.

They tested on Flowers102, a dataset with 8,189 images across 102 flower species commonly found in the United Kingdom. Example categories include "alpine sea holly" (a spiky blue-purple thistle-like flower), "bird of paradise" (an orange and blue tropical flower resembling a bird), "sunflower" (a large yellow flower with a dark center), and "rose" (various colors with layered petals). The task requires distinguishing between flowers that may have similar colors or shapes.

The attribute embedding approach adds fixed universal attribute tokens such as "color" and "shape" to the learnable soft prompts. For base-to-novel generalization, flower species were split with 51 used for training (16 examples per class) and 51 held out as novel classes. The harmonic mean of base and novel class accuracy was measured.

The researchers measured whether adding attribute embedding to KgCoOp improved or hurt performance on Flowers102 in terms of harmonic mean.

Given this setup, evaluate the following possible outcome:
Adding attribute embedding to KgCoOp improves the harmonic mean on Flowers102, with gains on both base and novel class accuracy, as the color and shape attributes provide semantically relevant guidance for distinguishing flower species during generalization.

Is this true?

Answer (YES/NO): NO